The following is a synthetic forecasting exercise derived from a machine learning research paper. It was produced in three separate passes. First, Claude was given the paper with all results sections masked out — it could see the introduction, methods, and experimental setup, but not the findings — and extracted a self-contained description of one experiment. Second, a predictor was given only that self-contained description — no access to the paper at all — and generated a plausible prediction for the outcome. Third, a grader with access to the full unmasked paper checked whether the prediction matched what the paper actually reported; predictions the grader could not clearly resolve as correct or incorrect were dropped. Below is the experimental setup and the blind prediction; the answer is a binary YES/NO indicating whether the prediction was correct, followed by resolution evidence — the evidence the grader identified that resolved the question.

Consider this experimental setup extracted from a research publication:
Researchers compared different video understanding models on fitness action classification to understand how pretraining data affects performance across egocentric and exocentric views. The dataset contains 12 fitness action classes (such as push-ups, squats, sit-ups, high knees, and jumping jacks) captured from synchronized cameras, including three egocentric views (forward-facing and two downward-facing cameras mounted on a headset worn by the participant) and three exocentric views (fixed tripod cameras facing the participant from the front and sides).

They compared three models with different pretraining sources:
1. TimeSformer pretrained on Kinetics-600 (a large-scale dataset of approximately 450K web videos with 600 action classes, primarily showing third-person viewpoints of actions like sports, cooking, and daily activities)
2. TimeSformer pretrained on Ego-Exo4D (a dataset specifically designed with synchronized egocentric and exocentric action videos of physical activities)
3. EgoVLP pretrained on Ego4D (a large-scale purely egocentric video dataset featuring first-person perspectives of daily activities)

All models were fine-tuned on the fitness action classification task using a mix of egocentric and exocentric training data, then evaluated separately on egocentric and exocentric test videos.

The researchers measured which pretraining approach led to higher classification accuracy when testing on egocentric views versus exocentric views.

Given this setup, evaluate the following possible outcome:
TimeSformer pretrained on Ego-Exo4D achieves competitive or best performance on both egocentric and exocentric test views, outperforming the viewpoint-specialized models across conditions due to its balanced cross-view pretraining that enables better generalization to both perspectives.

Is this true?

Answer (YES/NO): NO